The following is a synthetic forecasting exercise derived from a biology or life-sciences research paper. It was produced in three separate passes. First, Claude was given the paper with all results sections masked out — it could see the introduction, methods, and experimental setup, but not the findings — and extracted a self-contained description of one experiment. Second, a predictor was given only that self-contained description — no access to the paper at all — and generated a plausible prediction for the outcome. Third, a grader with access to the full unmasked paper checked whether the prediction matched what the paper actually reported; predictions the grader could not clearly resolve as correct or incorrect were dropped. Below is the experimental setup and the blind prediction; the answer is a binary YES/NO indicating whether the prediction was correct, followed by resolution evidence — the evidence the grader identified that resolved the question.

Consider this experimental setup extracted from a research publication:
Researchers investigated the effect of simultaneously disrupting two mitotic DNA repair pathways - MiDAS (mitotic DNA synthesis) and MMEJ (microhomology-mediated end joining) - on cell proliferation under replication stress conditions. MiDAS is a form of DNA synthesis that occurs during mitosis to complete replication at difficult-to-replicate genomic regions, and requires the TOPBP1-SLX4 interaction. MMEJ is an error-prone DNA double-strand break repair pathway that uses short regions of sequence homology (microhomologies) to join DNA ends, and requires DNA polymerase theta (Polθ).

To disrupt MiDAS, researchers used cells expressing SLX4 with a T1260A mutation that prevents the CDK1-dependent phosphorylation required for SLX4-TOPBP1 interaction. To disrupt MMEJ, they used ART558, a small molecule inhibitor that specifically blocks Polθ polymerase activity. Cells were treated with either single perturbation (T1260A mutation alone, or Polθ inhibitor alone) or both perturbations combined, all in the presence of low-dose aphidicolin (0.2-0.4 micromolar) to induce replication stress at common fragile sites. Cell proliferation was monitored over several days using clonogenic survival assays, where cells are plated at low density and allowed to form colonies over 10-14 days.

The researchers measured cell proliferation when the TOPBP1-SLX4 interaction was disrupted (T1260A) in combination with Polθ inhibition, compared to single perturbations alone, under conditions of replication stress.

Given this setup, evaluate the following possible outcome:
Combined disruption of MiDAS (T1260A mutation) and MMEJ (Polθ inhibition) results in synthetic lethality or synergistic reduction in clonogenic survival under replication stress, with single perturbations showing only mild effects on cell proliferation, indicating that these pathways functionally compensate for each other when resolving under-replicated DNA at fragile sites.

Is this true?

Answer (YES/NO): NO